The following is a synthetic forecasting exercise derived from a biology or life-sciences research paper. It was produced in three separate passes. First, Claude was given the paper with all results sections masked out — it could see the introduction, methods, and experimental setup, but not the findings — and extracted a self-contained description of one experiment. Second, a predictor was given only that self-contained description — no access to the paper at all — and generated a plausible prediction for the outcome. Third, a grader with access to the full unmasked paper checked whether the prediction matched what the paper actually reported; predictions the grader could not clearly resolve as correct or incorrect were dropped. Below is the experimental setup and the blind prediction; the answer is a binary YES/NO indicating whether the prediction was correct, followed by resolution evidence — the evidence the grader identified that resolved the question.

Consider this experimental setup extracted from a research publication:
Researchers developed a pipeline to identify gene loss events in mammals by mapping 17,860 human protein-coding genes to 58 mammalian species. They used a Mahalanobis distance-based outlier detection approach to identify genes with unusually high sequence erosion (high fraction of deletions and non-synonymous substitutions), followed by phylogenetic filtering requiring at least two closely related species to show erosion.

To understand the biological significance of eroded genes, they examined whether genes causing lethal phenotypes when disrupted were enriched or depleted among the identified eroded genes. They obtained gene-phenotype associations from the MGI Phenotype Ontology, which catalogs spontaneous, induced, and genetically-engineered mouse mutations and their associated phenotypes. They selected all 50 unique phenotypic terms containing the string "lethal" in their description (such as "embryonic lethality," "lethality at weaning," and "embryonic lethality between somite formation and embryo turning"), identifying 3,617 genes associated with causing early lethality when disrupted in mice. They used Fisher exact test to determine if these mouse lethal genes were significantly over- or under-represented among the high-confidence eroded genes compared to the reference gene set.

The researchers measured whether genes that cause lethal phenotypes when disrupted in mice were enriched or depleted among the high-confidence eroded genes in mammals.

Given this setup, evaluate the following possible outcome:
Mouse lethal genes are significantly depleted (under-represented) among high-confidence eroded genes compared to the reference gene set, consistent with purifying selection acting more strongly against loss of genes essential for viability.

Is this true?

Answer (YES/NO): YES